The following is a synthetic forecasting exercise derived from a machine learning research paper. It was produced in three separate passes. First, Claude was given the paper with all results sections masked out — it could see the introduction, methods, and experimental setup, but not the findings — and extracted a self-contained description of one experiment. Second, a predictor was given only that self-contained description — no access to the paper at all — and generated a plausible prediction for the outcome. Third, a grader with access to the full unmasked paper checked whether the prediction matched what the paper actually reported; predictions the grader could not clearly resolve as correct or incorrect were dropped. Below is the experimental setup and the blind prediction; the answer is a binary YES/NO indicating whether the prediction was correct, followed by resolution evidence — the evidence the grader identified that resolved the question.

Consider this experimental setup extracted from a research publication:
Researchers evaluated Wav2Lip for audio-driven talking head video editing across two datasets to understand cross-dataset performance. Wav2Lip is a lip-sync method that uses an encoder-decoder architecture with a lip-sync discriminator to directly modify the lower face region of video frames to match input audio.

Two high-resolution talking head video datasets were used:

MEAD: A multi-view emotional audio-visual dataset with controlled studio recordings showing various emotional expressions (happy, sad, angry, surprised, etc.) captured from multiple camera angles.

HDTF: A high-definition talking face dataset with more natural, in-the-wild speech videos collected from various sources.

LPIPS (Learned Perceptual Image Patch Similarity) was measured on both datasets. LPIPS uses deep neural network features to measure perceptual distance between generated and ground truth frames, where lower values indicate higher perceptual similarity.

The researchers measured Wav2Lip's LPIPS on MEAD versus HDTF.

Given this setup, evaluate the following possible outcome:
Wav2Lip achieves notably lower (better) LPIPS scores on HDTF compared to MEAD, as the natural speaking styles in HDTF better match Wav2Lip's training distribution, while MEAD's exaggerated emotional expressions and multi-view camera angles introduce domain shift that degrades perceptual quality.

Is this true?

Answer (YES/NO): YES